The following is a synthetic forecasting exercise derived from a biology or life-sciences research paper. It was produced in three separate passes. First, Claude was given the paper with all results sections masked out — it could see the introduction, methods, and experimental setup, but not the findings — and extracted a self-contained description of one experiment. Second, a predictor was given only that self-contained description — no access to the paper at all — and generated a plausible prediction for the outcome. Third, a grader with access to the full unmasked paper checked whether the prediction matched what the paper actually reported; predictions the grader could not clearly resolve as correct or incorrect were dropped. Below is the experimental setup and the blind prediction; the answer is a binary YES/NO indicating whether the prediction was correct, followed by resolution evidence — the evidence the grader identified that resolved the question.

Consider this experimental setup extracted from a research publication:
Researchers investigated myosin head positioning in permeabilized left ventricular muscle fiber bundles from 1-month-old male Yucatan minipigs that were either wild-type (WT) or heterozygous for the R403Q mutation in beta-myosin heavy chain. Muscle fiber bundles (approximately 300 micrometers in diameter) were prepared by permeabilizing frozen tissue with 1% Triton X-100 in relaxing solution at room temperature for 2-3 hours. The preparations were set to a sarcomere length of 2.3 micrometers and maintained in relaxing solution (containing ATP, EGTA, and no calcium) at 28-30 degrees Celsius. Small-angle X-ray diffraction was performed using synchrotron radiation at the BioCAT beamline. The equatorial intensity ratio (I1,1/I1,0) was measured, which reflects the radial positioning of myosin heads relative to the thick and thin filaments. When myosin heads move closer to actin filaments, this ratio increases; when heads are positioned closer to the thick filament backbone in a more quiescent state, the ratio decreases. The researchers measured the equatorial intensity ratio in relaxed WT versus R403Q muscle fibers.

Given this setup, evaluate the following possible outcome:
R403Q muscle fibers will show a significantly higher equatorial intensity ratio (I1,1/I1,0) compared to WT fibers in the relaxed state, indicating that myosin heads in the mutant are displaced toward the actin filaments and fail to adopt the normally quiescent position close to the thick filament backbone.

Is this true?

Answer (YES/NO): NO